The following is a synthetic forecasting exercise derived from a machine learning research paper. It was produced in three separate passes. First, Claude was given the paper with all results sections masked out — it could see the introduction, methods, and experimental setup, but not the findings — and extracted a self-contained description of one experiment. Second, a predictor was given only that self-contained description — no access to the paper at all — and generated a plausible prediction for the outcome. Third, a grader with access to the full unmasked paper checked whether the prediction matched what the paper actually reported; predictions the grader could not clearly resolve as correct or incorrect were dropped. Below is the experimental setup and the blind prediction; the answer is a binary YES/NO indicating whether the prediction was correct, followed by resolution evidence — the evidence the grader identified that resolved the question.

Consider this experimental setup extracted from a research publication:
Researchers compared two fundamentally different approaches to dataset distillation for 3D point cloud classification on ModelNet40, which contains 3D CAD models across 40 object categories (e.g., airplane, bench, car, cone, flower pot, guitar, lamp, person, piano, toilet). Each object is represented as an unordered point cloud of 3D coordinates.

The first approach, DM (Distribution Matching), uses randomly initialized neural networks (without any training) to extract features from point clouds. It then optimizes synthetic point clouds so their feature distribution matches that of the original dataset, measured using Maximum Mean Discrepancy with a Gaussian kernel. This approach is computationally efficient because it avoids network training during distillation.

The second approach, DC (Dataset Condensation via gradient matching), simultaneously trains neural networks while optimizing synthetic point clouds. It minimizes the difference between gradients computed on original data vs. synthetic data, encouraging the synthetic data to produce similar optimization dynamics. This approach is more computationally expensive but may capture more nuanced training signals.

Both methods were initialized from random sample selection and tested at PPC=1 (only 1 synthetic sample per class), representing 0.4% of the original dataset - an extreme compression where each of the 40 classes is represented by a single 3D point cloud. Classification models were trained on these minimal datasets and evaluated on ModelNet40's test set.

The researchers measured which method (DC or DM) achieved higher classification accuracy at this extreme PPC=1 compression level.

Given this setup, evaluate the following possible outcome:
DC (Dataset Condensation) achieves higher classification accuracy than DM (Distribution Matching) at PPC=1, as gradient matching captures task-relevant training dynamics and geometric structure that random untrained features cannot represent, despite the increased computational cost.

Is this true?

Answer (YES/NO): YES